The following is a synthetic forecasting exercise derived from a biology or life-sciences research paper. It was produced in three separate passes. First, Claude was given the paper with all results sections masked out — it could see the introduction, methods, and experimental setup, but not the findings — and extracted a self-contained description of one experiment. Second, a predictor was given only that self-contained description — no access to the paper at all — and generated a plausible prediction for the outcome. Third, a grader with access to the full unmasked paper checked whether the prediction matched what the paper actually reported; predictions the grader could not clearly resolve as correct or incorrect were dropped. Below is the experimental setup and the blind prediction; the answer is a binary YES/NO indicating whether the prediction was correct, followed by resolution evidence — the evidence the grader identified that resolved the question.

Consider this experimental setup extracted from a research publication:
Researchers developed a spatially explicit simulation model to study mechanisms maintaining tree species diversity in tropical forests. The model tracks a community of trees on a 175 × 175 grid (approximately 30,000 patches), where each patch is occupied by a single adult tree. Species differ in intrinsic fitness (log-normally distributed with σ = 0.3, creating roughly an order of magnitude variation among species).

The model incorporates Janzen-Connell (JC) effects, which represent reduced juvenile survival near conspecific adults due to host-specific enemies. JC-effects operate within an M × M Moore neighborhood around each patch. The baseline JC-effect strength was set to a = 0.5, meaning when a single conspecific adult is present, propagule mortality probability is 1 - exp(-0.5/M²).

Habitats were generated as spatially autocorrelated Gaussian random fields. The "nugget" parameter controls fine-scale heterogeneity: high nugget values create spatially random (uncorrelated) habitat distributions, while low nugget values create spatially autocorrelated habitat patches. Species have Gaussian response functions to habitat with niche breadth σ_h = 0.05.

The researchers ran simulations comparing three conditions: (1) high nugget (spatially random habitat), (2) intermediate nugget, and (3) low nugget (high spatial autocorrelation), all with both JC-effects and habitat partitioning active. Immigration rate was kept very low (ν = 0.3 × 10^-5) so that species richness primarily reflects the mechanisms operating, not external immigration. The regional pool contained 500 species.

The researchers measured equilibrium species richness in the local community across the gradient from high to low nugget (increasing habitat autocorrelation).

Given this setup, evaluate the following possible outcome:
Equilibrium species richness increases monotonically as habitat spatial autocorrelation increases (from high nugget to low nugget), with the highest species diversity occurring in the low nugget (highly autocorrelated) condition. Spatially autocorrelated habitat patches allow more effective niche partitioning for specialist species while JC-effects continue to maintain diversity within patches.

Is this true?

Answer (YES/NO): YES